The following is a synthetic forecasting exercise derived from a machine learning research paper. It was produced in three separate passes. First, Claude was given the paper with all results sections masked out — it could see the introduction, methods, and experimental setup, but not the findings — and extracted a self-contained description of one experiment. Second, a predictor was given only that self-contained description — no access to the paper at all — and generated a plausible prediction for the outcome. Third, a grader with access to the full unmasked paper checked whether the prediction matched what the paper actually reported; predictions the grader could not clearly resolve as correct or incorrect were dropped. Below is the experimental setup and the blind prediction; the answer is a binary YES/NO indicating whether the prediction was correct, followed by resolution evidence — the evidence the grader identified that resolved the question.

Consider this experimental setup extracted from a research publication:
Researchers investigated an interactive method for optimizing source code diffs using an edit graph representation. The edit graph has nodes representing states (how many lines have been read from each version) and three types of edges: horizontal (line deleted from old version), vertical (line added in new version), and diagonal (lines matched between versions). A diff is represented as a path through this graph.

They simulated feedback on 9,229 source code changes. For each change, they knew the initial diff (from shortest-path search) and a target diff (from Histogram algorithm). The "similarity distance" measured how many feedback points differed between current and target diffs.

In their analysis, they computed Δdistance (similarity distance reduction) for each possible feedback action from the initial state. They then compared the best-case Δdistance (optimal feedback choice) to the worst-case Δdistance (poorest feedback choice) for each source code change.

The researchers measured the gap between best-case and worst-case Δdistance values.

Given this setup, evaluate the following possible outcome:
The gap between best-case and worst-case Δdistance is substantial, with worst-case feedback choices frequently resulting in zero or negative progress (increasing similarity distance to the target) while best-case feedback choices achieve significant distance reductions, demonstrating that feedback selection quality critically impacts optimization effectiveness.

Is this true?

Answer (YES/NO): NO